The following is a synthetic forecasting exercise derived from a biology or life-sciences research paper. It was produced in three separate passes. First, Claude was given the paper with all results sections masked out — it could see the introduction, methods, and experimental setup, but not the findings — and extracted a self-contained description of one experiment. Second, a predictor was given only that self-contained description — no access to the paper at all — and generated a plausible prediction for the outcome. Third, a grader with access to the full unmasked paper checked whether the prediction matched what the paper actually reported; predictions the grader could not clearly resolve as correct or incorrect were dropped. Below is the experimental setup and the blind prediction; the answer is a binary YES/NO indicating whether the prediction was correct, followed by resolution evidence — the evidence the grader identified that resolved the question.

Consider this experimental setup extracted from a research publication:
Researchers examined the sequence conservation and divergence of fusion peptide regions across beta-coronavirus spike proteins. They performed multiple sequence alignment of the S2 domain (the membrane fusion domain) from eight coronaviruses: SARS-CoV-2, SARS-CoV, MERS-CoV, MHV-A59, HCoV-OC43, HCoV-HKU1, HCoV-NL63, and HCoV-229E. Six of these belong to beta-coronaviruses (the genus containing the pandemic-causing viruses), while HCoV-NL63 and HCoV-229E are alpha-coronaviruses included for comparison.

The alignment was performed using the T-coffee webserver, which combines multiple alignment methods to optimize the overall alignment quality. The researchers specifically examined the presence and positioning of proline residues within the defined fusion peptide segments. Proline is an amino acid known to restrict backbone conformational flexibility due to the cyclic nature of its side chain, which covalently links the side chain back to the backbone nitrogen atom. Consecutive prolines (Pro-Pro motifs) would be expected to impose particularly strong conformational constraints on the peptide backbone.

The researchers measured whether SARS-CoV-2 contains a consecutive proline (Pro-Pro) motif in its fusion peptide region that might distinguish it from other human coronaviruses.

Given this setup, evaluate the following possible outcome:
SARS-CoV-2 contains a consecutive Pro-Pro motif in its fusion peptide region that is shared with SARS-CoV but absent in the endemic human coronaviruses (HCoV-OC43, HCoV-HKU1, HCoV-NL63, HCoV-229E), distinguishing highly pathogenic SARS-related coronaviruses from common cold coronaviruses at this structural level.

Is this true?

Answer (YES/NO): NO